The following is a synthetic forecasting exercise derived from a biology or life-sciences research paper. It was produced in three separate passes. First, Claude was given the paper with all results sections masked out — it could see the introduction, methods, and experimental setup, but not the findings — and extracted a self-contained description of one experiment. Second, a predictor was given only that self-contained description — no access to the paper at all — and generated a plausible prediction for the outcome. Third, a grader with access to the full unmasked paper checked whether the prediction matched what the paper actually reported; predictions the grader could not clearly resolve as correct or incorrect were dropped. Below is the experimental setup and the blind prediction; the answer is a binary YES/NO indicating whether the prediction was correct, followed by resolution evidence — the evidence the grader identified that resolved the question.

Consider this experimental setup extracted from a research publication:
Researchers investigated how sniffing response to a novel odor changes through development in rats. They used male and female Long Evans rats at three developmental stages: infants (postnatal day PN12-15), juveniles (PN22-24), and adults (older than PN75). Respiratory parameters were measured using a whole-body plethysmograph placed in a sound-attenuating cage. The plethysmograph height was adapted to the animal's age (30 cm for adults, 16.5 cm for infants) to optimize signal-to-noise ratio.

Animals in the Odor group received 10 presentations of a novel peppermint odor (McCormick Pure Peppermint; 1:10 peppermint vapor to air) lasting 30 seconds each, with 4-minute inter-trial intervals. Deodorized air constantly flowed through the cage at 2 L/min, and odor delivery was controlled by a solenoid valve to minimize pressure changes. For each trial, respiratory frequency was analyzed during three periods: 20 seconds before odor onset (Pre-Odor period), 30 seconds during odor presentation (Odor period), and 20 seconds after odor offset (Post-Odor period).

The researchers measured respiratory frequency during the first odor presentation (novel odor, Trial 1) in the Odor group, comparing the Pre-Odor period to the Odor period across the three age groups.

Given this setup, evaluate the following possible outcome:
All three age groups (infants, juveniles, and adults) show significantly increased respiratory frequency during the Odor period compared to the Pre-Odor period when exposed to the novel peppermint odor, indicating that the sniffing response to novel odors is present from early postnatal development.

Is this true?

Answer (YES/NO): YES